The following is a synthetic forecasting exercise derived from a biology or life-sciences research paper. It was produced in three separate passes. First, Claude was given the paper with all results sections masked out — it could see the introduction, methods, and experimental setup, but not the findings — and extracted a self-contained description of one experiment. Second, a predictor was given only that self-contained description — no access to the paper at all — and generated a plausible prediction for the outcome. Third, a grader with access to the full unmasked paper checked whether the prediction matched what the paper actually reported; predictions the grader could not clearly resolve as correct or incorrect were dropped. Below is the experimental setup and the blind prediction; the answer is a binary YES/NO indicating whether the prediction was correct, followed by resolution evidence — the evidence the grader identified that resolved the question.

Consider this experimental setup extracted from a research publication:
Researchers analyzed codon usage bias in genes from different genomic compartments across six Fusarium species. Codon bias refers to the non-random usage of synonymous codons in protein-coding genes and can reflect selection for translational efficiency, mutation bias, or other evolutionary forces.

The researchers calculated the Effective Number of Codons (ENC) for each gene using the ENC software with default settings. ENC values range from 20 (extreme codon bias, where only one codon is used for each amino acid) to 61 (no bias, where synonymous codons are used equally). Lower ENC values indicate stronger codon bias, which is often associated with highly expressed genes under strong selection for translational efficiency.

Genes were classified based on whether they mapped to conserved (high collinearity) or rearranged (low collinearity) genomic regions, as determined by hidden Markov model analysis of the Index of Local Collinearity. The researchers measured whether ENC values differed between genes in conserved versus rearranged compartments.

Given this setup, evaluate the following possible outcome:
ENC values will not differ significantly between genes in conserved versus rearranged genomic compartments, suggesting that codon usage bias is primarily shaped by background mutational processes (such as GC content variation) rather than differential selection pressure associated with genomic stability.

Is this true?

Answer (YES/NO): NO